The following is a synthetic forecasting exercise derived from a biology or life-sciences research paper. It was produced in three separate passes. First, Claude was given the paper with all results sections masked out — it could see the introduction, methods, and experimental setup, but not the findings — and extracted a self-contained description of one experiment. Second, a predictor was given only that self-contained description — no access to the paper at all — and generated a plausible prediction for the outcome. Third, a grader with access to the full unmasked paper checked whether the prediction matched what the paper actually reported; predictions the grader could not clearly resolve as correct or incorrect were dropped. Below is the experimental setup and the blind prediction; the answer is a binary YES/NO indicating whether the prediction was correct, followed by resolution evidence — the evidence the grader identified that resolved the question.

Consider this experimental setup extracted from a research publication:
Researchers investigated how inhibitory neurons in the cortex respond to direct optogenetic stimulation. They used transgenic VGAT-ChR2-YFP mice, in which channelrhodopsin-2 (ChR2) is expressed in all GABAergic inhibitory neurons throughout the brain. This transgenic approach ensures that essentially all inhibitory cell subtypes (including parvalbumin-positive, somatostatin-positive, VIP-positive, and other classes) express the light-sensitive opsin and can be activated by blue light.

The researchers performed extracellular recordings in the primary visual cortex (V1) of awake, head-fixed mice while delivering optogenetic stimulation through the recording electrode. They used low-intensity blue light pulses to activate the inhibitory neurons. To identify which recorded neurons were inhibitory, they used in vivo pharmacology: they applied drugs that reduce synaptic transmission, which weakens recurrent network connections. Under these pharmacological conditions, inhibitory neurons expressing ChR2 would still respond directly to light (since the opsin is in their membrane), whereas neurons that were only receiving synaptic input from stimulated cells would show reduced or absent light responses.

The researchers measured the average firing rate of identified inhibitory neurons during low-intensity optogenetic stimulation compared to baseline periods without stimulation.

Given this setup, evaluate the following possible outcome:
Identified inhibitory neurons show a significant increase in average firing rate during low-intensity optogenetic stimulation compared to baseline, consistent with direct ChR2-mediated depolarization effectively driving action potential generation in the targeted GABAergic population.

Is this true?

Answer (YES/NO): NO